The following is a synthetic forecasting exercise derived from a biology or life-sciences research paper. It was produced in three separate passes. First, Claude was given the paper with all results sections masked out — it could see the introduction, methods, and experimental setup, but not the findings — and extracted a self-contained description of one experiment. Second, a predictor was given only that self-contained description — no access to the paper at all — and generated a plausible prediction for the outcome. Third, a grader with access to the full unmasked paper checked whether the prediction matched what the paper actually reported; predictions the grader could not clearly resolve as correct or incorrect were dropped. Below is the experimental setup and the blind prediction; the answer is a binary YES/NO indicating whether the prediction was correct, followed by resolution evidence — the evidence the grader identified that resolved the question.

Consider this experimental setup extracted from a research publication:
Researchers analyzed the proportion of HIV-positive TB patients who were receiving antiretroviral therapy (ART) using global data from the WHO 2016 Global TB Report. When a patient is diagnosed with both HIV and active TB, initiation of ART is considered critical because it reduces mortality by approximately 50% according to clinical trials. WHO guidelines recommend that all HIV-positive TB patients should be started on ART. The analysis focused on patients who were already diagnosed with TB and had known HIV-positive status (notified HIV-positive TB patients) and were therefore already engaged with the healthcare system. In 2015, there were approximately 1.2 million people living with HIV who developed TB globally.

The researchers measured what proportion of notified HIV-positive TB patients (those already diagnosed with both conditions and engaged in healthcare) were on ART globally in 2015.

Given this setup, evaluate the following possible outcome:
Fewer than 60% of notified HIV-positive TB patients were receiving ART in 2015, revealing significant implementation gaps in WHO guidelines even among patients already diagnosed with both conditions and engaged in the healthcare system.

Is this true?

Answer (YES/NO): NO